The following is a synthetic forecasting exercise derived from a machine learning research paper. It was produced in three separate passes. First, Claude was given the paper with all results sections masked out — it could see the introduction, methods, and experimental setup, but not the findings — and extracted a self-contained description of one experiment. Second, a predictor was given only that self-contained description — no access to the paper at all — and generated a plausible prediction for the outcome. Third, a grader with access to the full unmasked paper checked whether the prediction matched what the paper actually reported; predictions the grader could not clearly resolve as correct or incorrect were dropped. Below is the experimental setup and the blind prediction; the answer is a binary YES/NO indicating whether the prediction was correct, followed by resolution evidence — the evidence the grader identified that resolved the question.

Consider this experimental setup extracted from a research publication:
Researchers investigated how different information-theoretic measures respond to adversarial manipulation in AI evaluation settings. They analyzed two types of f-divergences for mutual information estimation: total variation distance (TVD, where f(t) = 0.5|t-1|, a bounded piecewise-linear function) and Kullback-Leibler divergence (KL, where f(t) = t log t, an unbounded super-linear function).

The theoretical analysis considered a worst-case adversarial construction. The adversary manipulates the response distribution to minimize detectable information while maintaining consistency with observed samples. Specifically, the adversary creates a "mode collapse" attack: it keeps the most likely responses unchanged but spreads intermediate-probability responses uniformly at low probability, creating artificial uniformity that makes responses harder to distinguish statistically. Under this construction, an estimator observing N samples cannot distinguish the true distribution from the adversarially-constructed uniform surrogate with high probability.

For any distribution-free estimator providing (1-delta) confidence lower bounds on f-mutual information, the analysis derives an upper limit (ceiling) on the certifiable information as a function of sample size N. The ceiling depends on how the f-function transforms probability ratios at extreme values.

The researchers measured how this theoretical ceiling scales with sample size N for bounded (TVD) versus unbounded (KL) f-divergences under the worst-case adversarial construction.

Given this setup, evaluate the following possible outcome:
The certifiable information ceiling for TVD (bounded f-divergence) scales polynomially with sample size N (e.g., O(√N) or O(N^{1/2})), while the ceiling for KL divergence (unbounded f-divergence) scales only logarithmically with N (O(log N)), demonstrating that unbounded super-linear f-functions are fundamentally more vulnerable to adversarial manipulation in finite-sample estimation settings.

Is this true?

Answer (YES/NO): NO